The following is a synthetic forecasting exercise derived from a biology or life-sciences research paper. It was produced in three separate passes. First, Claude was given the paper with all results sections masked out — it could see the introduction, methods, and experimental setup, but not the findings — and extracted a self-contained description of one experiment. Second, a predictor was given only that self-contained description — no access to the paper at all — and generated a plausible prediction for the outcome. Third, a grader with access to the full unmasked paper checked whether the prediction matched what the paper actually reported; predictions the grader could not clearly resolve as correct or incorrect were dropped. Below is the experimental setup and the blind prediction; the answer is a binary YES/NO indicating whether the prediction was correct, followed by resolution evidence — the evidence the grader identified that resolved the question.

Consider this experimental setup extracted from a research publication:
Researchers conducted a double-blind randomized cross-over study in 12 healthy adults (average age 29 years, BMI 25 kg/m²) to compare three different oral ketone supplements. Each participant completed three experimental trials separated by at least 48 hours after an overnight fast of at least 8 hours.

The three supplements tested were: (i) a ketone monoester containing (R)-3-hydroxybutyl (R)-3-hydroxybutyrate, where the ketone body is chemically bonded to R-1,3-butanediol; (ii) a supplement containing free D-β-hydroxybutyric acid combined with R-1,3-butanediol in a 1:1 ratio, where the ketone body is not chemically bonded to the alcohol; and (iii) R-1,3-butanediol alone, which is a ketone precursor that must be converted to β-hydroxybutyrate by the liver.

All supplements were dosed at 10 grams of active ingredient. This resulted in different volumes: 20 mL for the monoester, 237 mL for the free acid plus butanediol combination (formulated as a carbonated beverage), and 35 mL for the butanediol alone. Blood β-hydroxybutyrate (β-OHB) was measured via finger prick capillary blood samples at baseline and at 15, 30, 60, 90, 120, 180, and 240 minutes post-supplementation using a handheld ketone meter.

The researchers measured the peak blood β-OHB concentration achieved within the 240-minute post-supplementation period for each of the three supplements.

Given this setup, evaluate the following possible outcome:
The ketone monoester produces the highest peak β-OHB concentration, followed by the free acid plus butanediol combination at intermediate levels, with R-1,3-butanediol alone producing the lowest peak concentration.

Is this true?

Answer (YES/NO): YES